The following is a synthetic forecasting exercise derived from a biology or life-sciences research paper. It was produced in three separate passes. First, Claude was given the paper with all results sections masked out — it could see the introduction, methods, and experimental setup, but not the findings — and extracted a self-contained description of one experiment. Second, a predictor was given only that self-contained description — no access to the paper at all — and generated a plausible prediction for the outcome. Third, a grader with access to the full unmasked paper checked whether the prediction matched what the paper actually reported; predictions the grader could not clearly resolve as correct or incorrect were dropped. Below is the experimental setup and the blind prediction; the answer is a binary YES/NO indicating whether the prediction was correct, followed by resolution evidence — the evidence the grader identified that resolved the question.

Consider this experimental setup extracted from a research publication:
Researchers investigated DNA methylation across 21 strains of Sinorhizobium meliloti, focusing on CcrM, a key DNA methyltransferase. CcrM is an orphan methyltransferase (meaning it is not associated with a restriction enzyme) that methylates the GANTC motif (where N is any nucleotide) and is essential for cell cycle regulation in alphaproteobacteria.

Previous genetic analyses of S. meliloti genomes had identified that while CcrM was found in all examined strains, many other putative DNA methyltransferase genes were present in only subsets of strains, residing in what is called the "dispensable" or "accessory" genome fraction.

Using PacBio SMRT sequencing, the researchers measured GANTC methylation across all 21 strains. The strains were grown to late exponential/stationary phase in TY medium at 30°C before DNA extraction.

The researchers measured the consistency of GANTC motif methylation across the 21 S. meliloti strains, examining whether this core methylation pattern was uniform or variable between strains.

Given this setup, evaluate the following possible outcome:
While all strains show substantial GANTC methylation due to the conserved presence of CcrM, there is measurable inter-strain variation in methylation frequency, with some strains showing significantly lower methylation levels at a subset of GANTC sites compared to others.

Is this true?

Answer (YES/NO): NO